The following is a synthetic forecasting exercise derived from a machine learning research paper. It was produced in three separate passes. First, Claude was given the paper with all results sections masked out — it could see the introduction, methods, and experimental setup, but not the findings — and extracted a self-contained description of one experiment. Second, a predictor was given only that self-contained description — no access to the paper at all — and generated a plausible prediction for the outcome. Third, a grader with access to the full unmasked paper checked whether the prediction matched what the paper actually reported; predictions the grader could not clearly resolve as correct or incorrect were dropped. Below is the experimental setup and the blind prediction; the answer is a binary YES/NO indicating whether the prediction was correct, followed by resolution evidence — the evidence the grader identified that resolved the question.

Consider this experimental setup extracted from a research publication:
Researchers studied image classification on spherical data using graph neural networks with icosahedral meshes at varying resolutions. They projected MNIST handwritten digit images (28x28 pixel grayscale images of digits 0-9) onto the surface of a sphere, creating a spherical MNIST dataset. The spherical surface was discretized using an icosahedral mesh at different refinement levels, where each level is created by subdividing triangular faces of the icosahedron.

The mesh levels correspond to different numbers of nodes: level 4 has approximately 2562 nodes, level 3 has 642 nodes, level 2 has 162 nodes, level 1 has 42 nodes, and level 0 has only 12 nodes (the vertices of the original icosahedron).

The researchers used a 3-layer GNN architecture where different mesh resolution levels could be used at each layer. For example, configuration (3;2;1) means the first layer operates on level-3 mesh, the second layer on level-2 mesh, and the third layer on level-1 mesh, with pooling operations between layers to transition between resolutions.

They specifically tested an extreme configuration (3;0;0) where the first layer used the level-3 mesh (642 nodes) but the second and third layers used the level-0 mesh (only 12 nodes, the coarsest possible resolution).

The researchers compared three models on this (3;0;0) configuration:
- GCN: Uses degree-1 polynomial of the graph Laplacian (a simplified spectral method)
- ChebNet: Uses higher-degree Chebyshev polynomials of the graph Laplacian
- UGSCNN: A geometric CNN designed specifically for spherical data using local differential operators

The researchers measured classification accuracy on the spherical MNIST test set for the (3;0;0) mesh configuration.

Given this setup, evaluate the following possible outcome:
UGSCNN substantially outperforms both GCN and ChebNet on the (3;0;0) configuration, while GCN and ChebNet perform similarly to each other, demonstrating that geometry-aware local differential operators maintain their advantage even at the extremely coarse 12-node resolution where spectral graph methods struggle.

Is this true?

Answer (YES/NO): NO